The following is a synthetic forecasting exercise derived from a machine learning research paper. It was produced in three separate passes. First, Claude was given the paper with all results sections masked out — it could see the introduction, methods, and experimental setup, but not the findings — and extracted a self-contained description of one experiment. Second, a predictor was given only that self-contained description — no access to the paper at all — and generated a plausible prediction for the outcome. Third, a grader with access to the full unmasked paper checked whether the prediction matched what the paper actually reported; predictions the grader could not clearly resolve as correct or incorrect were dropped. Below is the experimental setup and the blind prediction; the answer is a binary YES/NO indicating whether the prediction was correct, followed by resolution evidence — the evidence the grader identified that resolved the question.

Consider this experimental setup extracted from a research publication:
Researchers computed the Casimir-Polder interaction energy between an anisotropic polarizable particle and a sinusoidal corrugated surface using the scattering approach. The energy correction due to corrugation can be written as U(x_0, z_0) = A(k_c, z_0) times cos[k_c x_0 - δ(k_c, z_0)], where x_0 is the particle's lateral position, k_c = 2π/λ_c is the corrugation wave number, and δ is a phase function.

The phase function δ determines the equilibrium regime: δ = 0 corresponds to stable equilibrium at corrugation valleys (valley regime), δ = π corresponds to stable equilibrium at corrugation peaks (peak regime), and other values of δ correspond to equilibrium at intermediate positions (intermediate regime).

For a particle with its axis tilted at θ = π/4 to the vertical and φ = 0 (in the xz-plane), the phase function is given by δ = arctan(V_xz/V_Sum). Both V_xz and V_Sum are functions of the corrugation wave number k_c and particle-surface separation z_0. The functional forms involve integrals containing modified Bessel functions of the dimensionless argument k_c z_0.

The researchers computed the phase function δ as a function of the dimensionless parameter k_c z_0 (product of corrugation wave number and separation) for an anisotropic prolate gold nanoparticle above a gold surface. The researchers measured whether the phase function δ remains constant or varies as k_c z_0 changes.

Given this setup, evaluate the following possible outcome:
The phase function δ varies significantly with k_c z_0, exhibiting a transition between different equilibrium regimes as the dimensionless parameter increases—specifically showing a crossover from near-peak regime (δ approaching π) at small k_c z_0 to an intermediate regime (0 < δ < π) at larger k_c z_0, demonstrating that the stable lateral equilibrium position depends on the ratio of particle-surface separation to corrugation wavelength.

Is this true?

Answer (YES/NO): NO